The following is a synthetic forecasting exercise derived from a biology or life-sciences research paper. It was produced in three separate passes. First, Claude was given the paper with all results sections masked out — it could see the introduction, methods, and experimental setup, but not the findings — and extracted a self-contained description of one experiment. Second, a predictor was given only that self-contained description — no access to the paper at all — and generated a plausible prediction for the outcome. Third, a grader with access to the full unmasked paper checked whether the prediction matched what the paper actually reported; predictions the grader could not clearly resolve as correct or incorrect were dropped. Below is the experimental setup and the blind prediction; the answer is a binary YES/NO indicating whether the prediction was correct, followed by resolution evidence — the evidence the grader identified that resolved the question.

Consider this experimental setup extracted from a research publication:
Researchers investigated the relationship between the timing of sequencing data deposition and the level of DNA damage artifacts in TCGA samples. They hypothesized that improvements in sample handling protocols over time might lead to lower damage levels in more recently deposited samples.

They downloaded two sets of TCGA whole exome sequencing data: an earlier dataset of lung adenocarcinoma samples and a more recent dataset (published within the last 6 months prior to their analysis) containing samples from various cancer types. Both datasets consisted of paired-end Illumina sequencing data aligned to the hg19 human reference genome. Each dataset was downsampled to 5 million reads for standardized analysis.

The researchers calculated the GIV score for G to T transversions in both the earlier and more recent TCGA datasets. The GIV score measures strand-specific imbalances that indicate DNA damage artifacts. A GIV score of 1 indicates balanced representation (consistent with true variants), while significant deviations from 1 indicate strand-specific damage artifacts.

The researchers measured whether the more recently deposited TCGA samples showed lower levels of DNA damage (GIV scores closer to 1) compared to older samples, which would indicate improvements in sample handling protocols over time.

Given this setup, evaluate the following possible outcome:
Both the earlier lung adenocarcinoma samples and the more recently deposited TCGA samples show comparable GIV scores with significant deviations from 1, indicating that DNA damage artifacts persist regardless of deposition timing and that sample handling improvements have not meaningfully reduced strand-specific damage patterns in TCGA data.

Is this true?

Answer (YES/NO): YES